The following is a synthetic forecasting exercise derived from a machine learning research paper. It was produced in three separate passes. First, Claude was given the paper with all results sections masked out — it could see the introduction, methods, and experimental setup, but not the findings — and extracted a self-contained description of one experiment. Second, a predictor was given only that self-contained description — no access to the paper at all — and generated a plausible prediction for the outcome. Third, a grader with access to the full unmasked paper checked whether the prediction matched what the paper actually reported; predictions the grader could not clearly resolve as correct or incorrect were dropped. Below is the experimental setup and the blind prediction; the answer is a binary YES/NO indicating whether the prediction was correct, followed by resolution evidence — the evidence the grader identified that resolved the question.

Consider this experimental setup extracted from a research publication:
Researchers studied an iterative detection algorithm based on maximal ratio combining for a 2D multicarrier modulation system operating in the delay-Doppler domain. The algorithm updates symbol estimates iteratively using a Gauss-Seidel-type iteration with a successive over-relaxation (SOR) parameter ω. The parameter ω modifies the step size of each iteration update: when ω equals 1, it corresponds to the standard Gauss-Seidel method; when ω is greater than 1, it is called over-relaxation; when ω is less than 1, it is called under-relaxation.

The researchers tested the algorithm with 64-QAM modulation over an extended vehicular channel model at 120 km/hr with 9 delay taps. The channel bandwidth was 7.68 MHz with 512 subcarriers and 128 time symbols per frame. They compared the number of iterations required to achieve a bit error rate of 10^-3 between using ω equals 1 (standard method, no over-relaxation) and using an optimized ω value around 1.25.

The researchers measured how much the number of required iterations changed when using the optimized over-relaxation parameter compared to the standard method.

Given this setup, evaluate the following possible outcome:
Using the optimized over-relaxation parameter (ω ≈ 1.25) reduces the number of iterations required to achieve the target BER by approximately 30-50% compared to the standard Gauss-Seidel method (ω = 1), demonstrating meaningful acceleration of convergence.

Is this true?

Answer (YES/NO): NO